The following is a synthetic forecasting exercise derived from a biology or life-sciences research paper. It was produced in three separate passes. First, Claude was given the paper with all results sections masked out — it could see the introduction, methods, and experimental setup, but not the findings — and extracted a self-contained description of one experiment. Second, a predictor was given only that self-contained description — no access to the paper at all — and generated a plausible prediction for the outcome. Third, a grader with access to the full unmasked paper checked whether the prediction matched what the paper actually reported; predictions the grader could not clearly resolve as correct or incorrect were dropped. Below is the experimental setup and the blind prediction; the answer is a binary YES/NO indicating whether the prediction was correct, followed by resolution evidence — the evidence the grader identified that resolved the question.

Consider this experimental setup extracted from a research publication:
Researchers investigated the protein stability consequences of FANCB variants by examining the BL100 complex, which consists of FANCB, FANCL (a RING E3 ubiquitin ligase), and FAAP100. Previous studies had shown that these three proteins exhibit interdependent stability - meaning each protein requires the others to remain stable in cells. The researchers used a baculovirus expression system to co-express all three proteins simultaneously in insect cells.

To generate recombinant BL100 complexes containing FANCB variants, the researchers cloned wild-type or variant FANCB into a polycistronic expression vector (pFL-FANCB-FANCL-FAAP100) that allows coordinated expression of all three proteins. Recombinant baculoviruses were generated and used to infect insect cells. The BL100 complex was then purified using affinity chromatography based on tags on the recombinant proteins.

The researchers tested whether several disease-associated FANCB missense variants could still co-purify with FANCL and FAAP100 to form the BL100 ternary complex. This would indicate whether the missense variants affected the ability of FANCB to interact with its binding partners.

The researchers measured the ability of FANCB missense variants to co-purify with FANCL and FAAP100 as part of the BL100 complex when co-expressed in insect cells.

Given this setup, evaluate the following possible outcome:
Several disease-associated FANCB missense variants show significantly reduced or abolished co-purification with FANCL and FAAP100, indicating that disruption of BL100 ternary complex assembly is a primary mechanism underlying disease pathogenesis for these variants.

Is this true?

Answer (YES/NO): NO